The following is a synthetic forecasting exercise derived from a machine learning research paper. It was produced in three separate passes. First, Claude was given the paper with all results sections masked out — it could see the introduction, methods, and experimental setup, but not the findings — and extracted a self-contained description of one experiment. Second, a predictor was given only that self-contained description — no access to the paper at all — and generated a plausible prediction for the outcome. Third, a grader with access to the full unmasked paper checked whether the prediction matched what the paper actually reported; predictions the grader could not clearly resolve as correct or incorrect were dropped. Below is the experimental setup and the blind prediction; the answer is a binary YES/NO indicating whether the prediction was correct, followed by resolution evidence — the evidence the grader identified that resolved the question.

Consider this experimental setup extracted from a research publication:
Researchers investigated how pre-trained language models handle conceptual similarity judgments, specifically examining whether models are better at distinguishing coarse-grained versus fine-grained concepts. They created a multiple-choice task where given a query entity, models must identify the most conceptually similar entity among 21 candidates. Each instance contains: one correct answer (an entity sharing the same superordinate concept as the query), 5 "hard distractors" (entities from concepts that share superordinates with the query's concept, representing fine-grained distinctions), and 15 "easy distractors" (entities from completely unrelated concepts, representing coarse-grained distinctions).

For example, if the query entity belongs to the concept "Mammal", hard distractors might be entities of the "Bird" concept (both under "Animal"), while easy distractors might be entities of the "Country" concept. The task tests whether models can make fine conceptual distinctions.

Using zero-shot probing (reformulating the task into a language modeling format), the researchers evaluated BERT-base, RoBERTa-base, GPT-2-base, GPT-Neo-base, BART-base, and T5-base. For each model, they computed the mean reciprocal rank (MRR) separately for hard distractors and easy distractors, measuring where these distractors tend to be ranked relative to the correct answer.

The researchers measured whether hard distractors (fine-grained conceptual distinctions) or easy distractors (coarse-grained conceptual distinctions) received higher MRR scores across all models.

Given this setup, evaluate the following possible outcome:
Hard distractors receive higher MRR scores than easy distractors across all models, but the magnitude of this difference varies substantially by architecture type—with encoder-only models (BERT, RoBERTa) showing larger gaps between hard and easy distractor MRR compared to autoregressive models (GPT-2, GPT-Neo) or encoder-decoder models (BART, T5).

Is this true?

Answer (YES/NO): NO